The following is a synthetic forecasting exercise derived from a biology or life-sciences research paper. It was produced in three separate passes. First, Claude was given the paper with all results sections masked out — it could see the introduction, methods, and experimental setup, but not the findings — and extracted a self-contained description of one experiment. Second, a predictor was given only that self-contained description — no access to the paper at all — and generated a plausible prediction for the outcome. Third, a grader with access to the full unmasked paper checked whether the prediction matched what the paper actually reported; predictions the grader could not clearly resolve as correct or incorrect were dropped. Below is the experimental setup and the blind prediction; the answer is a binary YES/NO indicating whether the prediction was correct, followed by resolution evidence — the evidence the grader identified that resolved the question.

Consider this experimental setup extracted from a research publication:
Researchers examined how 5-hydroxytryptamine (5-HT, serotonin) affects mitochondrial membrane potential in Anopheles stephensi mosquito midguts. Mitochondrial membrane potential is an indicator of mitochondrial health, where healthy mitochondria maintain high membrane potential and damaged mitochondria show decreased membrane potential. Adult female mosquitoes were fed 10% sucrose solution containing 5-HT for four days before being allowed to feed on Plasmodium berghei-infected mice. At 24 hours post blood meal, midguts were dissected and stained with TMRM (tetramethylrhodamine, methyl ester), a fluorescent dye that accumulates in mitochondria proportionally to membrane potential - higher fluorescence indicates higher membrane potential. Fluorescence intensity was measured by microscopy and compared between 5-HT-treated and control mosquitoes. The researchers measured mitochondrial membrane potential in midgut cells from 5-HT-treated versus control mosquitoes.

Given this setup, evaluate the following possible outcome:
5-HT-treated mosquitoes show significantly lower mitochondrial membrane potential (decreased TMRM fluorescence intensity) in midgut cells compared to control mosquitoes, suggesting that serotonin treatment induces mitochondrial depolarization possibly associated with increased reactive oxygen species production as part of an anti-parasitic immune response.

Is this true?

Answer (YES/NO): YES